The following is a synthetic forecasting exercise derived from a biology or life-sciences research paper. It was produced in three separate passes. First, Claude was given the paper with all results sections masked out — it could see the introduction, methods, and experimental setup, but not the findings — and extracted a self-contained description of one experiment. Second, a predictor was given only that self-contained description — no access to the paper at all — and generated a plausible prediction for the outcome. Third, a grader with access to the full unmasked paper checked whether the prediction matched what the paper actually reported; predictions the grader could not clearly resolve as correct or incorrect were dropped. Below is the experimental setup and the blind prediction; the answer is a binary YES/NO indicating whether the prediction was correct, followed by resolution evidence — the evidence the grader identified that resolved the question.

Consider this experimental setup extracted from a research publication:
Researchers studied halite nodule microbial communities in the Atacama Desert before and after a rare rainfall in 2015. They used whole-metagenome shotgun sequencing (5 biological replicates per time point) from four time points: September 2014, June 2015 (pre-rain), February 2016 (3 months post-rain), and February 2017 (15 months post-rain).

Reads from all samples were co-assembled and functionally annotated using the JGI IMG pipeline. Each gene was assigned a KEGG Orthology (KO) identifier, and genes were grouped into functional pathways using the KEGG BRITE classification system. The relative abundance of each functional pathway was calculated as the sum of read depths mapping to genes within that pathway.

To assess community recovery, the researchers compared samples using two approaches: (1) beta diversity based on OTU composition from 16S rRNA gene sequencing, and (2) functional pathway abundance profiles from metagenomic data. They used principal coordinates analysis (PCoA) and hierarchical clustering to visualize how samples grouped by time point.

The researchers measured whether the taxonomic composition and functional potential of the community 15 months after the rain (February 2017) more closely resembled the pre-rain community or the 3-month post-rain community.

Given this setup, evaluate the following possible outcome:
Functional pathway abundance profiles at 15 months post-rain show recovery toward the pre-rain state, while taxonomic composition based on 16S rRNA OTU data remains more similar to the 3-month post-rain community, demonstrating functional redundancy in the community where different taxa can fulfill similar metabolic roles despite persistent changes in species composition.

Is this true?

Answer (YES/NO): YES